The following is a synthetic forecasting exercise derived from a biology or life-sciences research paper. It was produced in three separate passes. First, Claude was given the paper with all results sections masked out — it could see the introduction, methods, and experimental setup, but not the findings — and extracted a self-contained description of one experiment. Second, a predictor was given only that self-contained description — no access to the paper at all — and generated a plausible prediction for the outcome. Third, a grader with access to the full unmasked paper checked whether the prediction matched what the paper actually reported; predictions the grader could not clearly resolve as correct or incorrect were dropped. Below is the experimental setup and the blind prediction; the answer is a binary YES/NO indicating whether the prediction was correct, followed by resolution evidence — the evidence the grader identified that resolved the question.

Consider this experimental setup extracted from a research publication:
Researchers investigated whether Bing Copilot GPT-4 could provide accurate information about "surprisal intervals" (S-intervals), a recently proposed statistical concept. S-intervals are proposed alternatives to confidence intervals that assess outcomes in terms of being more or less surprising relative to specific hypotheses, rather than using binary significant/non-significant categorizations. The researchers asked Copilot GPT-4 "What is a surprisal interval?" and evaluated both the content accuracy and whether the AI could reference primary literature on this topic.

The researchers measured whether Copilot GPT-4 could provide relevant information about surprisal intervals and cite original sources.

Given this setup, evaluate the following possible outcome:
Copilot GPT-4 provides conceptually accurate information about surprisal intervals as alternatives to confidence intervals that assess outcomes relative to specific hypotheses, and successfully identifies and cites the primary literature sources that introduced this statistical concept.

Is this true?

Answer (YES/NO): YES